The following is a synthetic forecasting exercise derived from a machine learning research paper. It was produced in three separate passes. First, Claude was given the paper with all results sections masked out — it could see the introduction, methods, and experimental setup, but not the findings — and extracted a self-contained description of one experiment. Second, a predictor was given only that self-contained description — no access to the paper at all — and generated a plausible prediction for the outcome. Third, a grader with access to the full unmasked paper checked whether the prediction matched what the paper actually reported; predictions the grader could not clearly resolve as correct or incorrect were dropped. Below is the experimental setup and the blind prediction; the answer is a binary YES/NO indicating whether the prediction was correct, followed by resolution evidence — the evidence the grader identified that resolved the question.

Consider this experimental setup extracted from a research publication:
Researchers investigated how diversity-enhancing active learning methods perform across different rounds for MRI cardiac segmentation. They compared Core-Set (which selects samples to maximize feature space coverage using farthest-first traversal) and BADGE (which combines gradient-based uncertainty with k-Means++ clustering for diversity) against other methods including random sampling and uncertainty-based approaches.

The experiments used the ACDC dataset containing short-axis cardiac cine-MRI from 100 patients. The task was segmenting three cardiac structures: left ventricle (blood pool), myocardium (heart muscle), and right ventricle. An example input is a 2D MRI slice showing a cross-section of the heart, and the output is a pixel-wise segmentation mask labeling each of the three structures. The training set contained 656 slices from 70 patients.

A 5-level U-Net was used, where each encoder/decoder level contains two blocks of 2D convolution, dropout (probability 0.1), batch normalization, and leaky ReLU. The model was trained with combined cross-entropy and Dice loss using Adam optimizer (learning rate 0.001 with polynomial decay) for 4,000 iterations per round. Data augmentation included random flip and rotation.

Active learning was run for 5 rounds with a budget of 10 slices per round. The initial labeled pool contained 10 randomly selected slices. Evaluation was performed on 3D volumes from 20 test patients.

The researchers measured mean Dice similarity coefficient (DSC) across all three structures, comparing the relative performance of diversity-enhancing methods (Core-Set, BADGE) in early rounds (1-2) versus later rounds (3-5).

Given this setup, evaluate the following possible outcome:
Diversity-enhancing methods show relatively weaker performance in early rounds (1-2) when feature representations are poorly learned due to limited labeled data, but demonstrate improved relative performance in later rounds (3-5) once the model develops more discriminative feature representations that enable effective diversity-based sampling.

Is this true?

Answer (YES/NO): NO